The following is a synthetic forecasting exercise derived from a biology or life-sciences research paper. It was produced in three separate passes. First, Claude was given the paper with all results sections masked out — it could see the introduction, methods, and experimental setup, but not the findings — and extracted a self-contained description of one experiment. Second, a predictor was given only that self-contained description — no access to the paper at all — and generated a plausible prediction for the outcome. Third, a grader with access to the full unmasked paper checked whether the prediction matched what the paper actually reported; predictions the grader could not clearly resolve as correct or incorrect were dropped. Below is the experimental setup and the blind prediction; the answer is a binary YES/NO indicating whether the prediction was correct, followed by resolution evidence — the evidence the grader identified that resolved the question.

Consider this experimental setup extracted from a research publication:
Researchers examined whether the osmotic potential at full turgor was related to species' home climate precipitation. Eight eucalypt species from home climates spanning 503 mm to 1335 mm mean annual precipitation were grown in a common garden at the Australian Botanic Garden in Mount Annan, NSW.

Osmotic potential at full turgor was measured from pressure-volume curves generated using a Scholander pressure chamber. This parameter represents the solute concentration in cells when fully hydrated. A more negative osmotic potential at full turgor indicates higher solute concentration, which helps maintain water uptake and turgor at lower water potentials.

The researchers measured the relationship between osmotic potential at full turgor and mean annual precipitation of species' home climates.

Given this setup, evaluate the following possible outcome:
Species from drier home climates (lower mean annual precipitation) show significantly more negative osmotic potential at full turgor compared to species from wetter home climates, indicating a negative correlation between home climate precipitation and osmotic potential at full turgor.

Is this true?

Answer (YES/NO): NO